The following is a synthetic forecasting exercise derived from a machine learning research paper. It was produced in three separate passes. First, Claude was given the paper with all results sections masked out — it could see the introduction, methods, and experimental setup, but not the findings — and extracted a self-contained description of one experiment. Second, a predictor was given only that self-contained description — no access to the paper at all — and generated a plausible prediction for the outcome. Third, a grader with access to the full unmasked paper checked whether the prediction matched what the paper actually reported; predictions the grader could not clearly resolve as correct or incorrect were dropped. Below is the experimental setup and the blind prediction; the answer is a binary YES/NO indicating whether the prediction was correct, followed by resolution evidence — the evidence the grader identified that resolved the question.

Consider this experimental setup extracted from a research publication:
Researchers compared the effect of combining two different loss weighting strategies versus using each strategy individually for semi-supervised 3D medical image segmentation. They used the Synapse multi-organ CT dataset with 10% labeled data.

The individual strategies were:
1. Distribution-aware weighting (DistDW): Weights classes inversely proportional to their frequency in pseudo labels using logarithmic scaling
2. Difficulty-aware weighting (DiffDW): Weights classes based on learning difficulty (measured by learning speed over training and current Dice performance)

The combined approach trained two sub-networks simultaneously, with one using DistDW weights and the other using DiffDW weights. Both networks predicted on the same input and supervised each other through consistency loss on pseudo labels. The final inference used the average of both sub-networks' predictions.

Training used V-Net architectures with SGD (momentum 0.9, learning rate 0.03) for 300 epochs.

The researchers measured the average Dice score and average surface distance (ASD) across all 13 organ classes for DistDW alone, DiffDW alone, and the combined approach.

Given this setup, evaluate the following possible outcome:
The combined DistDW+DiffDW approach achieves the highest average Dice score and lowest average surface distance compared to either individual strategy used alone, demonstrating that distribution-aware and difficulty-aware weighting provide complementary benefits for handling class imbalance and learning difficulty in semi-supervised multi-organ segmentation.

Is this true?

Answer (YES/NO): YES